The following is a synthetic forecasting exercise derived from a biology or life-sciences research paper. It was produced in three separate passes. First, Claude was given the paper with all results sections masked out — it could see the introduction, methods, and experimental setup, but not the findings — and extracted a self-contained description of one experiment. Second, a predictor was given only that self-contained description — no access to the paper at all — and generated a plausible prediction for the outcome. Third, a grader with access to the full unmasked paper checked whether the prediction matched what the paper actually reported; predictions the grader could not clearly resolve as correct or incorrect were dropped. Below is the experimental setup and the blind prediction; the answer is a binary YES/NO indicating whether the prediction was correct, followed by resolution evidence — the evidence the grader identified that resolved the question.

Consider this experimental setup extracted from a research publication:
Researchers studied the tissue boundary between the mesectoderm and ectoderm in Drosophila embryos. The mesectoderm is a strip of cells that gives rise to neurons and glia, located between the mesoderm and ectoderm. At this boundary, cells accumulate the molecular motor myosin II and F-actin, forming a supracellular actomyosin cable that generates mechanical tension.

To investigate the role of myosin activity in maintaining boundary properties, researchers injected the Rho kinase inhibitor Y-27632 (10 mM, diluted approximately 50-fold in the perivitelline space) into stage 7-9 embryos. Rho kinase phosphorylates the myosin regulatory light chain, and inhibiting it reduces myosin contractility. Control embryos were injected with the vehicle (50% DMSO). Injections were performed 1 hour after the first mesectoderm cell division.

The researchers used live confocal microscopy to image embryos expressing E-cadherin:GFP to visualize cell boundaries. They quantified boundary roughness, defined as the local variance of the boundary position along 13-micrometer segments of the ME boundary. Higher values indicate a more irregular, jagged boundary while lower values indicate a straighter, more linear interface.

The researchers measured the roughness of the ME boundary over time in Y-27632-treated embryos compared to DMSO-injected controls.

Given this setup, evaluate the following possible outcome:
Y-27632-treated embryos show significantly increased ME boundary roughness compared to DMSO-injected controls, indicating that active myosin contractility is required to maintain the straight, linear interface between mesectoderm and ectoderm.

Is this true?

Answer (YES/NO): YES